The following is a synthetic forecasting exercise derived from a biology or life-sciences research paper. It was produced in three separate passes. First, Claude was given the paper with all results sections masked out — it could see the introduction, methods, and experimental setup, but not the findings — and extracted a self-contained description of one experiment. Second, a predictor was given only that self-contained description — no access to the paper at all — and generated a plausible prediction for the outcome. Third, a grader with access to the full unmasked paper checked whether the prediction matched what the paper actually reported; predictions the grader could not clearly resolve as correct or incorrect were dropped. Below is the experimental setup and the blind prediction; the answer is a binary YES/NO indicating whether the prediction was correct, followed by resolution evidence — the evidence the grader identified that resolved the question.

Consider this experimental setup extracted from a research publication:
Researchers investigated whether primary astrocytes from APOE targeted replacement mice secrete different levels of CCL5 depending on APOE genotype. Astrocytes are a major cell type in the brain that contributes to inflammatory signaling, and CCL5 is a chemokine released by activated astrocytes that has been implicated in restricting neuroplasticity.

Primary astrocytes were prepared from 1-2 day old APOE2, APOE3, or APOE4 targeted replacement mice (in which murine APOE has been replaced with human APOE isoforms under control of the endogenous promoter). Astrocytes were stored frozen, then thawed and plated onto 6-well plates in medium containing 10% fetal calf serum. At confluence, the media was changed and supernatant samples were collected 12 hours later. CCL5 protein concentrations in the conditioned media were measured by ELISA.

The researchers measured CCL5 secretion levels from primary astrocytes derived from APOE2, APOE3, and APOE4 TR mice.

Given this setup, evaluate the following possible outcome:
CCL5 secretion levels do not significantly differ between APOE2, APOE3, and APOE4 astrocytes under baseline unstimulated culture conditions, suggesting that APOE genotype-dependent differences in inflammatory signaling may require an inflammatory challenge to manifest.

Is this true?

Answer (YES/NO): NO